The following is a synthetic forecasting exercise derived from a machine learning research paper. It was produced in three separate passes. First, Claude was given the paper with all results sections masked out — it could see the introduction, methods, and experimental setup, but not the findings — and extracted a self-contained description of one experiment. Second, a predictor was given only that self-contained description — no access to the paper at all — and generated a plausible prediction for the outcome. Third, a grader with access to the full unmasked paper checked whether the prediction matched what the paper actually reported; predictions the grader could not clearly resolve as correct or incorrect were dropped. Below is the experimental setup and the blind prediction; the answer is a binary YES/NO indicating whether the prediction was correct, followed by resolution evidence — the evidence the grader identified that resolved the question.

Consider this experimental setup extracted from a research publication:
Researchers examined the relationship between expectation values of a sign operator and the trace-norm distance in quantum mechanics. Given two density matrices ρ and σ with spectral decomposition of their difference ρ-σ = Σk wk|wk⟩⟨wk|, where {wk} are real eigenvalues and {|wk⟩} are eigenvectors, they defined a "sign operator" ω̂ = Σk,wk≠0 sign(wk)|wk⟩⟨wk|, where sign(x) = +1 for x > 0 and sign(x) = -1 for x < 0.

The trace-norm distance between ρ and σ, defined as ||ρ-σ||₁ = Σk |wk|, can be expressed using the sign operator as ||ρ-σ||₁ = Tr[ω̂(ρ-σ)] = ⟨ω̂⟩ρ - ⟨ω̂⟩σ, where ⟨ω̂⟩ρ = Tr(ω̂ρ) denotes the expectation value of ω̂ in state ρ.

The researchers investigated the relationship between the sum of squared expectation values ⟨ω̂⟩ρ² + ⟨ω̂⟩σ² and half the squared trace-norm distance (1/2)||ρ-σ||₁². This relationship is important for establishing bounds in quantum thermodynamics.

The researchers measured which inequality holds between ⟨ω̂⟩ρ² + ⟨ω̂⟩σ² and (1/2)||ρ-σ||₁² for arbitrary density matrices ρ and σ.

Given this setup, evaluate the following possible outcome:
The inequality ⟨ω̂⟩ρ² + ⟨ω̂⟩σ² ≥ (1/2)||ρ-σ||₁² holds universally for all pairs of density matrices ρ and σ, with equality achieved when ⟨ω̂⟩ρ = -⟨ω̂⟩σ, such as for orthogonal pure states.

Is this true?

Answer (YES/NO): YES